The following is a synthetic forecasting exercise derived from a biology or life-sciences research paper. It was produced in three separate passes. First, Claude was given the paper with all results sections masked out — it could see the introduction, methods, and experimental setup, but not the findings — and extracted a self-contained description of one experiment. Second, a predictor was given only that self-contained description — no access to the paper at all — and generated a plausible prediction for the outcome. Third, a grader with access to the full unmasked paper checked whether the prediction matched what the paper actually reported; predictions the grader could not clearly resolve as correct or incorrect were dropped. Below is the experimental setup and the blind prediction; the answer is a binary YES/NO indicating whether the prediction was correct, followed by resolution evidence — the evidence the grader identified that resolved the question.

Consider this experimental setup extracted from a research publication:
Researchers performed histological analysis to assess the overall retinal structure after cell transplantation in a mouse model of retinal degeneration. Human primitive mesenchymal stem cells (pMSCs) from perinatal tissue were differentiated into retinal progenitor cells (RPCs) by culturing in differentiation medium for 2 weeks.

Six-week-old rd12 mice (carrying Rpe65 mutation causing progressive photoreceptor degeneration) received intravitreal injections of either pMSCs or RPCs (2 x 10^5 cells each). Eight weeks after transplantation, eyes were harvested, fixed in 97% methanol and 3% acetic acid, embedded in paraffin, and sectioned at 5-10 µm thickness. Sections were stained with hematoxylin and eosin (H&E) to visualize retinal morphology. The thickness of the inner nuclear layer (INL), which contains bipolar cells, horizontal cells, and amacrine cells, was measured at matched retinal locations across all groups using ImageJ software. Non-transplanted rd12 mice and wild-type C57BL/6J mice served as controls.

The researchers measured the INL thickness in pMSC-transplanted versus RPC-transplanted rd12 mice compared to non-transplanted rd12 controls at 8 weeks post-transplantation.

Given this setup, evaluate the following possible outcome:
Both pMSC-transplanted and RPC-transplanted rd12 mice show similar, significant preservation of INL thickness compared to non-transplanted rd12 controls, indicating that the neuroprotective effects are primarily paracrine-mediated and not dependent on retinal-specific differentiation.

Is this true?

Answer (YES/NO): NO